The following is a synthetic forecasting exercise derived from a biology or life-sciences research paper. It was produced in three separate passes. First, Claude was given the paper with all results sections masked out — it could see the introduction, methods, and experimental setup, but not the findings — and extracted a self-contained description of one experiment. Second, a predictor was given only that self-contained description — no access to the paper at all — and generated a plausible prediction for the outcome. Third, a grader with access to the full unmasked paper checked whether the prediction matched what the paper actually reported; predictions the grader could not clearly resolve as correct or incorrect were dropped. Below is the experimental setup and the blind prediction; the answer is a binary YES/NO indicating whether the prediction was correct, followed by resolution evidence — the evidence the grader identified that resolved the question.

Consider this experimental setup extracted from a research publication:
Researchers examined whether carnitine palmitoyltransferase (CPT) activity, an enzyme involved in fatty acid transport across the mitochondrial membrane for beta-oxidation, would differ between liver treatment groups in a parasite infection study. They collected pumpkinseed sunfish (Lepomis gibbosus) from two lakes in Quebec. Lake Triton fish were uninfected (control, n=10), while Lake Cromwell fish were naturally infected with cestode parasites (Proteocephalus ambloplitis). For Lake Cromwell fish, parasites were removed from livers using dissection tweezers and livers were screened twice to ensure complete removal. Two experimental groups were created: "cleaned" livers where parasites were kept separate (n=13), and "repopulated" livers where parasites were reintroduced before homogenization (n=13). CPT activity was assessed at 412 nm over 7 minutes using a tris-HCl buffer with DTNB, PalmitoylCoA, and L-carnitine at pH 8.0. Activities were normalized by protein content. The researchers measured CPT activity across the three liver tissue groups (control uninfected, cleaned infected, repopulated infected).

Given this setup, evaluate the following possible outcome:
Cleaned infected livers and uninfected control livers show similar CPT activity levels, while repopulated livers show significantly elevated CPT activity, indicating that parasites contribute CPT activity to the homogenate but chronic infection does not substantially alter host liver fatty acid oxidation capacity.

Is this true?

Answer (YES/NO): NO